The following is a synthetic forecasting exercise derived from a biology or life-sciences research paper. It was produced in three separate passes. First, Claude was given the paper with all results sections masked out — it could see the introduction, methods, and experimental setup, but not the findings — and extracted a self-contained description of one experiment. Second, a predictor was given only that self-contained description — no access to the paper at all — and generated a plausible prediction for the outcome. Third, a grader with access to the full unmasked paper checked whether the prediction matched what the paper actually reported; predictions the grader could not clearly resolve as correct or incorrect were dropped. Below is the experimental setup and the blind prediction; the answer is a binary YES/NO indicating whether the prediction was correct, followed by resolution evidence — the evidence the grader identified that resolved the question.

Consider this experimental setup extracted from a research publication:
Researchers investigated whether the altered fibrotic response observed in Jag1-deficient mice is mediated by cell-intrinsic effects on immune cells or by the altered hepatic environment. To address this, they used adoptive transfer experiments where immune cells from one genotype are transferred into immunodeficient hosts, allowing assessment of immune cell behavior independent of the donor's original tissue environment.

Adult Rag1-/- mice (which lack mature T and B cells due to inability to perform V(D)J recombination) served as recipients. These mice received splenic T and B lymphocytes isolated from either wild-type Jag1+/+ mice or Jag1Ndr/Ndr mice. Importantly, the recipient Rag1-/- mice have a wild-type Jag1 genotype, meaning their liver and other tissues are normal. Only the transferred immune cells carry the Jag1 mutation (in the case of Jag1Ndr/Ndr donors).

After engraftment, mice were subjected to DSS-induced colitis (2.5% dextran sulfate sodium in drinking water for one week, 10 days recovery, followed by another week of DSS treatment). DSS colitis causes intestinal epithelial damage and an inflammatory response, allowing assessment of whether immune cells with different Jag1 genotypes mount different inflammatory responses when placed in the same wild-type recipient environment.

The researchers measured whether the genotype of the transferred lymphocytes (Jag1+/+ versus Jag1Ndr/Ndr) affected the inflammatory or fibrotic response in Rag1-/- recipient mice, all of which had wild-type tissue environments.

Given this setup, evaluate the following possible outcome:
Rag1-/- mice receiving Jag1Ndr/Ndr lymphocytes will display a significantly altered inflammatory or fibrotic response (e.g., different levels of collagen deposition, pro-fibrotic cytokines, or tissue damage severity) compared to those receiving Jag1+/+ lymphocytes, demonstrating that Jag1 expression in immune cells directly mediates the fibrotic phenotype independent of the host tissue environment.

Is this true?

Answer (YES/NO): YES